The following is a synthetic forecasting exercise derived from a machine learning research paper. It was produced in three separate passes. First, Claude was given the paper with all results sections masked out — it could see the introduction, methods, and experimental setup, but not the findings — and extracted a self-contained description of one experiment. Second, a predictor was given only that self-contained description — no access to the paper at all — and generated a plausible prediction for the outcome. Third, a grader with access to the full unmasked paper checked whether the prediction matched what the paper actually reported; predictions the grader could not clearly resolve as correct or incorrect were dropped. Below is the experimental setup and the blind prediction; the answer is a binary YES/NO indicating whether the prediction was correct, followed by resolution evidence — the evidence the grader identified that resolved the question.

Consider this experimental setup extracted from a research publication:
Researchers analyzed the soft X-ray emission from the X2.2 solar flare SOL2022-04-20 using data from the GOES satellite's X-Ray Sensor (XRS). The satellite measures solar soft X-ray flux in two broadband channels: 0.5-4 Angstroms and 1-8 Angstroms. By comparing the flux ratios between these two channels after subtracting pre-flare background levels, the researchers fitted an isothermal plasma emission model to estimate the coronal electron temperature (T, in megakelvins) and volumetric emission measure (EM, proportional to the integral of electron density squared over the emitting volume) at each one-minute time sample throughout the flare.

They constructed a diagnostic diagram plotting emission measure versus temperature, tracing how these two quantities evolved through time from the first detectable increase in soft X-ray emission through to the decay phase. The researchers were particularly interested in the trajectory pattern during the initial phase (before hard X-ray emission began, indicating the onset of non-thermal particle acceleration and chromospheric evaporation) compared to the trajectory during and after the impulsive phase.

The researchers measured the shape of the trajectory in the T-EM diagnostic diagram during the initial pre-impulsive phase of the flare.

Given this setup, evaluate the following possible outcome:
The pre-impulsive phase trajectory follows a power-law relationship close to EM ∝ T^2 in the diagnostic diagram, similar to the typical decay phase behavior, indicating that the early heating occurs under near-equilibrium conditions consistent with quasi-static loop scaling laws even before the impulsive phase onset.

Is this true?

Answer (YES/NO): NO